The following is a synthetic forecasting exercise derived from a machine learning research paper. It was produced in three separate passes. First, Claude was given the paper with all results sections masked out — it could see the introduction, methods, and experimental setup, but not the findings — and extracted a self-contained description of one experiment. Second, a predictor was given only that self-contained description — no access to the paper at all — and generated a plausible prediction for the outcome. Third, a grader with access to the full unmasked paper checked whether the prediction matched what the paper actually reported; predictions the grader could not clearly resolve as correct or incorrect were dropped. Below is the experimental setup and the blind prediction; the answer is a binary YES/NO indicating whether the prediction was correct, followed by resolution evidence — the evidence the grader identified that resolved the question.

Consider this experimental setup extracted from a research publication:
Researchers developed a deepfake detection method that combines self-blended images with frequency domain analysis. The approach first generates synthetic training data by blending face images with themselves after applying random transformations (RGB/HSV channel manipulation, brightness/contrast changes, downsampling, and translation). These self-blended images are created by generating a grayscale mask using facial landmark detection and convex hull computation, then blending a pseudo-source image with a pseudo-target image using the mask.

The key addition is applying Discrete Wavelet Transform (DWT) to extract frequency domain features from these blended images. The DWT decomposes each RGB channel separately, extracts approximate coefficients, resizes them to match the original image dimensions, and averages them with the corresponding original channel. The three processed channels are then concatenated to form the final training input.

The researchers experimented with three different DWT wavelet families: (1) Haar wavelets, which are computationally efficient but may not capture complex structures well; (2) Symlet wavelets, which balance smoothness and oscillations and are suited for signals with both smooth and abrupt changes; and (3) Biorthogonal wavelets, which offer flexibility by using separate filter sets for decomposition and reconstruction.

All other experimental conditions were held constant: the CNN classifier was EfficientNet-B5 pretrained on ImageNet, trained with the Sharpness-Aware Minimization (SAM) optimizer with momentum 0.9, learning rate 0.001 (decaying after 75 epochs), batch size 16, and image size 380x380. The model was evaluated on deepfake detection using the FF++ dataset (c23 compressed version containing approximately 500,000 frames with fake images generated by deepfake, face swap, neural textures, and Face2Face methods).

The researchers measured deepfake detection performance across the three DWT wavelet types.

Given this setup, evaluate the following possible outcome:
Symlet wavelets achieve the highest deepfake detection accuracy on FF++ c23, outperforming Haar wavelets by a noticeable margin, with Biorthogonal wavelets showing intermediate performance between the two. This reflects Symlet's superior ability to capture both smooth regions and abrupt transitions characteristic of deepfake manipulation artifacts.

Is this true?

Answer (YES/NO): NO